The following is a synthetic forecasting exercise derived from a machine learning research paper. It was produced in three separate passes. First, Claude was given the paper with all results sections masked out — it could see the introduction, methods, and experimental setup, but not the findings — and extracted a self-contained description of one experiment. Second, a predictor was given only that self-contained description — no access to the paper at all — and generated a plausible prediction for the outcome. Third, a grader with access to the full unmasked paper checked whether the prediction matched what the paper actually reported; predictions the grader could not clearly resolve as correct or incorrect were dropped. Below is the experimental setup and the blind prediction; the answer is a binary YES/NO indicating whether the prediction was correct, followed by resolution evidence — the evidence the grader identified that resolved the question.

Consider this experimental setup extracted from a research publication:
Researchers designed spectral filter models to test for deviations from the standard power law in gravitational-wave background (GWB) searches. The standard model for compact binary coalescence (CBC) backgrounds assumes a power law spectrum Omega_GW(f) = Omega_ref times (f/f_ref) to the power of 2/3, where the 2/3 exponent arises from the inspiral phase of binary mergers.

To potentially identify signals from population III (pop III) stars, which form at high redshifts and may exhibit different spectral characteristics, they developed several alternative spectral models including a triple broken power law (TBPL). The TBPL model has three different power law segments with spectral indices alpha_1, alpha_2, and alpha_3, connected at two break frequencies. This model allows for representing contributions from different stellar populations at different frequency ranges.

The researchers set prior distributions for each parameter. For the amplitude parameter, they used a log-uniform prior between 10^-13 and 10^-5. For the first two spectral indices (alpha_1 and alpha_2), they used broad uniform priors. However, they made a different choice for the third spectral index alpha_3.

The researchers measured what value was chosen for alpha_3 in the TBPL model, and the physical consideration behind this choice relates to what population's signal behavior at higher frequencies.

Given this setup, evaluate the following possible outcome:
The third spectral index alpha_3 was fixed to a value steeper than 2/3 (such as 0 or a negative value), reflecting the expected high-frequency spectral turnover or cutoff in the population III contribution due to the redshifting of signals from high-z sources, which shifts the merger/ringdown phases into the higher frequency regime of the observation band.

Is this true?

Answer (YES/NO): NO